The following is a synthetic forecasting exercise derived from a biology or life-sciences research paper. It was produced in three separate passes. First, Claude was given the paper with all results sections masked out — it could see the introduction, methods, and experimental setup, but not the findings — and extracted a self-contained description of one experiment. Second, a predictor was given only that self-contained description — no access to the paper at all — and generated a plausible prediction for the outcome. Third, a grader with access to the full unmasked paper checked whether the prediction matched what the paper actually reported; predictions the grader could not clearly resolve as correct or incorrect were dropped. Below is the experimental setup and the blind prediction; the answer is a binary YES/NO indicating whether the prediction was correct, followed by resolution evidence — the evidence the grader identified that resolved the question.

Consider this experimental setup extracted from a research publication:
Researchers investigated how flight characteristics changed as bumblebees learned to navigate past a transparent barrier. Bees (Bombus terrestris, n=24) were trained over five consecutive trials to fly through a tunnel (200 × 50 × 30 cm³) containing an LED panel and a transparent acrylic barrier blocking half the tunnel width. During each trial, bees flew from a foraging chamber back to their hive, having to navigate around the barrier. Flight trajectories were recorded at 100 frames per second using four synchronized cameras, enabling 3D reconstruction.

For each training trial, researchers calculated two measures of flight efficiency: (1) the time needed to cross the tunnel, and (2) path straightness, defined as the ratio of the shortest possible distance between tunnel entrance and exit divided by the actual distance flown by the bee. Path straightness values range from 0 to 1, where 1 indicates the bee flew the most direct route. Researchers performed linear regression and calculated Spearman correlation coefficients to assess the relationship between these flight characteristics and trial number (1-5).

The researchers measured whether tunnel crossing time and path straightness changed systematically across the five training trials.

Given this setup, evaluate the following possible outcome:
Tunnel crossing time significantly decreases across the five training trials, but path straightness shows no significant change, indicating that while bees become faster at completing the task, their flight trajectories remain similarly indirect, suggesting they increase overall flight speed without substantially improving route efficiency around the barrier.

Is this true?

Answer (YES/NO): NO